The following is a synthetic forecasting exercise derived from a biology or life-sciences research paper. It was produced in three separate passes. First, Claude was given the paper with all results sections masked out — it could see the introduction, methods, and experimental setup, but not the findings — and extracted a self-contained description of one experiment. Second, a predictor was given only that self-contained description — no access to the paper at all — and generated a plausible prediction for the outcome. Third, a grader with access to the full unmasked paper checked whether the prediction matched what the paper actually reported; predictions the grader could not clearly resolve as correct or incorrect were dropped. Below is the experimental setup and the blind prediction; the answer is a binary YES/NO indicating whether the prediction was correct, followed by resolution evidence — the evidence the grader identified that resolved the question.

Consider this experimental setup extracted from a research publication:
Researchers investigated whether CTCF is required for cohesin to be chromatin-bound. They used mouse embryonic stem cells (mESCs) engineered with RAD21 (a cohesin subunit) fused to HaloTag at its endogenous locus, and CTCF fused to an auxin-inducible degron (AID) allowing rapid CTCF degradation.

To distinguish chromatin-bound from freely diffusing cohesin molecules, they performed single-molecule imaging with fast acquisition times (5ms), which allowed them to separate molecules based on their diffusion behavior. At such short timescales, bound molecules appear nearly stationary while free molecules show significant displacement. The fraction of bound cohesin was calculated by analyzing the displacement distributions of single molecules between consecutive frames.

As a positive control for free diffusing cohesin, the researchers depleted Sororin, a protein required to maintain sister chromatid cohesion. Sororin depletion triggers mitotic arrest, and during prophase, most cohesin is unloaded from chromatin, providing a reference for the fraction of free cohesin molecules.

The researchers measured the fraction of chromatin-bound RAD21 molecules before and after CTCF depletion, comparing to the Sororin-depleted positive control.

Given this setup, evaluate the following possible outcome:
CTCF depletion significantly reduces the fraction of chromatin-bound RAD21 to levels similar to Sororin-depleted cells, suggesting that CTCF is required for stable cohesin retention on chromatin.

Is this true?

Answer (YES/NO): NO